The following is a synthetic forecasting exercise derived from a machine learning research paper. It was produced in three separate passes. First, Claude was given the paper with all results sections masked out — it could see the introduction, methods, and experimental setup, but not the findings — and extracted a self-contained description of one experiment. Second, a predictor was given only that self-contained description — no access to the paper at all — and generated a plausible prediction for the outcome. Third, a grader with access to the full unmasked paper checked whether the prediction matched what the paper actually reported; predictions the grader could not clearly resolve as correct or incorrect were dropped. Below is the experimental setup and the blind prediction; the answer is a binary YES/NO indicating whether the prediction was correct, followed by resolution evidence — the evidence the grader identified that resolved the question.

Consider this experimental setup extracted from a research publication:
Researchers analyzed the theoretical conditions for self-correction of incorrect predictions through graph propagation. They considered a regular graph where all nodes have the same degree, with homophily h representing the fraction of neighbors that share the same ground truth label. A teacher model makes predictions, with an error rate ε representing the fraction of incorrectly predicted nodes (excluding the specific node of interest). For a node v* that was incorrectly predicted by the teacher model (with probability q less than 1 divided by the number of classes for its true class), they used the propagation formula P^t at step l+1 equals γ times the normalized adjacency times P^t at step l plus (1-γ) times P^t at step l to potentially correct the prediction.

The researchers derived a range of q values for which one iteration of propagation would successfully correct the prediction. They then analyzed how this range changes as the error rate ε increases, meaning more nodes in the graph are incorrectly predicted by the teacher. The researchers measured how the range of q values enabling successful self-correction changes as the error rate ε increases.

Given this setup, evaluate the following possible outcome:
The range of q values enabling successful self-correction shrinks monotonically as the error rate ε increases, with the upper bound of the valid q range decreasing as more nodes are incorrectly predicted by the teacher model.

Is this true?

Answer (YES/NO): NO